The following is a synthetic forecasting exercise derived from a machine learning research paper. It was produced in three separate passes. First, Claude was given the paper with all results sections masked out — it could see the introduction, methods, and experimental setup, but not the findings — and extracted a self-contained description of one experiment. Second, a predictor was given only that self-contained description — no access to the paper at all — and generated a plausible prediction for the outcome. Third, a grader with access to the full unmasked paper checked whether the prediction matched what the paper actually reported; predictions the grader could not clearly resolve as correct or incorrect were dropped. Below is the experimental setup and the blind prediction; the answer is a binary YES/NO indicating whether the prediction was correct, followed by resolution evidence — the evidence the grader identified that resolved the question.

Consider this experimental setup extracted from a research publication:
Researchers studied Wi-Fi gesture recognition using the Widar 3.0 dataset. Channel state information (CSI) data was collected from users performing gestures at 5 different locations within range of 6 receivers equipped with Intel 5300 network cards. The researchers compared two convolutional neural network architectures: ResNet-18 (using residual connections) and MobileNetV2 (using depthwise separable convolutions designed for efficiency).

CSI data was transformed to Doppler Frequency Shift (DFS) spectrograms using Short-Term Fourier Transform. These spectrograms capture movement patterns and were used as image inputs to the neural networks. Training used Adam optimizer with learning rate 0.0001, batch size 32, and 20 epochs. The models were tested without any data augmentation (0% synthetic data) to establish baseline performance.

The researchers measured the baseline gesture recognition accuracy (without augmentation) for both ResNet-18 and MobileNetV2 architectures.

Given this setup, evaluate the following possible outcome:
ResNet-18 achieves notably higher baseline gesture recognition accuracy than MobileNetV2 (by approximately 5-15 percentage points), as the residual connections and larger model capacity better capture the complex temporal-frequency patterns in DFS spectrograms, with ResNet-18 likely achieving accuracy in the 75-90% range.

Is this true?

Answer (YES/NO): NO